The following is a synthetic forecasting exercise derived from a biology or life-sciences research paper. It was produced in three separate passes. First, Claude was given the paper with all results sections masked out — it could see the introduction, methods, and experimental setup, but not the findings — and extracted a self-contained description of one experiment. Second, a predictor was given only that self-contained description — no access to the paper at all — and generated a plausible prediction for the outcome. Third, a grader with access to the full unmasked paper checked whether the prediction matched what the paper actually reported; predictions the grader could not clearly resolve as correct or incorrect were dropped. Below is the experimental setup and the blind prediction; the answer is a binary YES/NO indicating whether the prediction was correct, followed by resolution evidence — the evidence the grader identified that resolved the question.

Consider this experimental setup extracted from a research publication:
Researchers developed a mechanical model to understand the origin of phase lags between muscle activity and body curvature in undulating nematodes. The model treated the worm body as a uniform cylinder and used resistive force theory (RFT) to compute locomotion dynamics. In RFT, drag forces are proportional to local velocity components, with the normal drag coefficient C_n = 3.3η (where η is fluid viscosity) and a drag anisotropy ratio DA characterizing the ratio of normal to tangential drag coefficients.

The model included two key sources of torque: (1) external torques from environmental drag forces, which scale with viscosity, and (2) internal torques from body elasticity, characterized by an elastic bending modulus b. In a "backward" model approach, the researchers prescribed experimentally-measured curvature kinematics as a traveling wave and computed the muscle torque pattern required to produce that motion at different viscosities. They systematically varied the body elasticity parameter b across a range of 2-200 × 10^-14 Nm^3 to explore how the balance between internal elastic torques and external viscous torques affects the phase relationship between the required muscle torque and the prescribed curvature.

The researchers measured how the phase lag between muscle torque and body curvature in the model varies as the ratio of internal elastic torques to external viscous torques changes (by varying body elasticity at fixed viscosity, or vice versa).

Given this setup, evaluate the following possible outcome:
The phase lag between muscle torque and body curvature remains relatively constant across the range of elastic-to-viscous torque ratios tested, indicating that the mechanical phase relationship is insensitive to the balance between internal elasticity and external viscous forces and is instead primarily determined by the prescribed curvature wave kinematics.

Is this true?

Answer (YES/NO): NO